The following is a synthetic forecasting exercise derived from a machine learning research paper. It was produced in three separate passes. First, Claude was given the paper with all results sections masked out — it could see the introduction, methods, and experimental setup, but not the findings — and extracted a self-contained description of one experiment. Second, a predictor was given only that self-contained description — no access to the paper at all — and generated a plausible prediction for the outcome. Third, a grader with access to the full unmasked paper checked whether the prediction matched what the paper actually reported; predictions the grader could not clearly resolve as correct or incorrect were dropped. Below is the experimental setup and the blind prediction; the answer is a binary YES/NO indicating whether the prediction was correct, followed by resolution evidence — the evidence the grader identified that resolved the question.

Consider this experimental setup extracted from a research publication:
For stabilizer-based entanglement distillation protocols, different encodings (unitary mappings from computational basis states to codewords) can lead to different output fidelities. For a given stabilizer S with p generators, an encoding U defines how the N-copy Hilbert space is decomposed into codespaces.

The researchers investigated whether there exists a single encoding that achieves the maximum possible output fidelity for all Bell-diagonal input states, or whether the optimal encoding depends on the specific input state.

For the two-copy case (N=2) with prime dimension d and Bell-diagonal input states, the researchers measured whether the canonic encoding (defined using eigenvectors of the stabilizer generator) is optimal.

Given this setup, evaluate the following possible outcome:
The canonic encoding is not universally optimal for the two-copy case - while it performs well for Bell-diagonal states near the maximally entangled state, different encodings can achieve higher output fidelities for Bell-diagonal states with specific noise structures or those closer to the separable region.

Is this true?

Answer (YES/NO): NO